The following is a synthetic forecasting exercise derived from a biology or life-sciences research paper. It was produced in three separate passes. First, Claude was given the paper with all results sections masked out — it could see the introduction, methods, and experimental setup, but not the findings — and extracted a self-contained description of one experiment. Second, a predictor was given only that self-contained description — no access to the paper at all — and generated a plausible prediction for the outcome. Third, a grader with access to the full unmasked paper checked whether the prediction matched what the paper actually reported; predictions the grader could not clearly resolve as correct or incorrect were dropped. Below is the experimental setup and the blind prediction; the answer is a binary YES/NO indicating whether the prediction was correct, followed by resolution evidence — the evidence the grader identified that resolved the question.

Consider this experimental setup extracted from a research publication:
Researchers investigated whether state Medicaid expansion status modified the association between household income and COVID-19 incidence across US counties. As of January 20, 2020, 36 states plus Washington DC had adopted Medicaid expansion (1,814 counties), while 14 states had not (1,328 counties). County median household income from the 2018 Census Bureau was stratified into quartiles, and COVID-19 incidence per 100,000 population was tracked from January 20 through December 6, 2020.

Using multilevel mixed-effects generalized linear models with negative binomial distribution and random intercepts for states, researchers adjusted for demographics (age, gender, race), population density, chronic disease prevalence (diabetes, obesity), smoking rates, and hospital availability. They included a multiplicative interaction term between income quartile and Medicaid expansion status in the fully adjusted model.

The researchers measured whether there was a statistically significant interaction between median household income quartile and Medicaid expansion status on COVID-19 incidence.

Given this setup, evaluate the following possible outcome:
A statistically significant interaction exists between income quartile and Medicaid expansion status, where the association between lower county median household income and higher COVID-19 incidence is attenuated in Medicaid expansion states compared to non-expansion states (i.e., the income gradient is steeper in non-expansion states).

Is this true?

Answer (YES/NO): NO